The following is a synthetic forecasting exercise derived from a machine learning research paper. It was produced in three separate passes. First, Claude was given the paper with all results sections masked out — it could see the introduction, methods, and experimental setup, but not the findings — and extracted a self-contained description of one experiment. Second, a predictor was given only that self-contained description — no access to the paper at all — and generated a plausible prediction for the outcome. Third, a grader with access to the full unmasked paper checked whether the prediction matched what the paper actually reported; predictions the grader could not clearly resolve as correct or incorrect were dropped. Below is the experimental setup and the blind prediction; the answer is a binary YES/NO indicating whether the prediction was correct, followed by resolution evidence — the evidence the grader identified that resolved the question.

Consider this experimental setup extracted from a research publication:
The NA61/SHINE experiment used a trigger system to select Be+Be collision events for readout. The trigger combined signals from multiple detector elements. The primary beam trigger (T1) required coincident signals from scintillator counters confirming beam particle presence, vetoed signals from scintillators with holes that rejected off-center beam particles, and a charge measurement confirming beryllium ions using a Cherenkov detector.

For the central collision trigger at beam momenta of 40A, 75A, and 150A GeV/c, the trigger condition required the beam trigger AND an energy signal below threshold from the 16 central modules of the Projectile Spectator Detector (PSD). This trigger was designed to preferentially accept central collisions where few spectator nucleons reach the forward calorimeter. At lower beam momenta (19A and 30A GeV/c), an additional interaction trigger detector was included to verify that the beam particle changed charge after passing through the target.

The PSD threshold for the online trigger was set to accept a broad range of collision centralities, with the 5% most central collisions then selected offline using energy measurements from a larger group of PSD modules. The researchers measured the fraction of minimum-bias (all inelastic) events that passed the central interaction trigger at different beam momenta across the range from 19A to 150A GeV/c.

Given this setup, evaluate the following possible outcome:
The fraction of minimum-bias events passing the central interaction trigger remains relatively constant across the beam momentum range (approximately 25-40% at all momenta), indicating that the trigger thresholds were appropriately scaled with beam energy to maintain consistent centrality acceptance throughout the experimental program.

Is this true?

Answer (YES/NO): NO